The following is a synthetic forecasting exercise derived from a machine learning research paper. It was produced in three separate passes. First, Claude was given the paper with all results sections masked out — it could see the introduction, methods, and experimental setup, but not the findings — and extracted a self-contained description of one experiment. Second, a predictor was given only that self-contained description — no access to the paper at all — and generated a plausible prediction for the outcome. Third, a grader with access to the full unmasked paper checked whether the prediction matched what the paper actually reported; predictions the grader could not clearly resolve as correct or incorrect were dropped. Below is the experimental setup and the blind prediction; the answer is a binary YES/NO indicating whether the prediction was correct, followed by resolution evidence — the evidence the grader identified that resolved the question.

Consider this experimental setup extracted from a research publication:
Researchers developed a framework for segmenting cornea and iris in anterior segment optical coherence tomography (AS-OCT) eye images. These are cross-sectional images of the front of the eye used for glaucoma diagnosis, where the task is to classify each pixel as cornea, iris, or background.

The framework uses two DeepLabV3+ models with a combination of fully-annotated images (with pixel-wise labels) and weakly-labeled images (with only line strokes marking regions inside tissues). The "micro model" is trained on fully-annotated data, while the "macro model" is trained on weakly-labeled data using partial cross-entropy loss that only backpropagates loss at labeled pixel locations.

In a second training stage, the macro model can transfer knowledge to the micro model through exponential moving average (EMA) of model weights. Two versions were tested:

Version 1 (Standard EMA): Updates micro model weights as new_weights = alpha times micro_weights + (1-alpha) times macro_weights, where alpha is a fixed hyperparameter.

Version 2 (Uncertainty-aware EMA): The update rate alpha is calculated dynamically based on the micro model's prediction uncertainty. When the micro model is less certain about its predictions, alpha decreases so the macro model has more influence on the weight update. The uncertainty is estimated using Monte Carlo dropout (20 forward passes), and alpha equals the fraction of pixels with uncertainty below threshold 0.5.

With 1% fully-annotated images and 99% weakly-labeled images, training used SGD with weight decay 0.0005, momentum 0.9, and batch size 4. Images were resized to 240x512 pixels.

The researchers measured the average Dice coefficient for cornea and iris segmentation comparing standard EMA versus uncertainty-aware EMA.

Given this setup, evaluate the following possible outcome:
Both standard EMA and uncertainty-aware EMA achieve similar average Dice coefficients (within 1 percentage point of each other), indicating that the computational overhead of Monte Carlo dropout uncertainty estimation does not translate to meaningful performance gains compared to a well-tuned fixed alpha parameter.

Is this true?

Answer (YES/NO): NO